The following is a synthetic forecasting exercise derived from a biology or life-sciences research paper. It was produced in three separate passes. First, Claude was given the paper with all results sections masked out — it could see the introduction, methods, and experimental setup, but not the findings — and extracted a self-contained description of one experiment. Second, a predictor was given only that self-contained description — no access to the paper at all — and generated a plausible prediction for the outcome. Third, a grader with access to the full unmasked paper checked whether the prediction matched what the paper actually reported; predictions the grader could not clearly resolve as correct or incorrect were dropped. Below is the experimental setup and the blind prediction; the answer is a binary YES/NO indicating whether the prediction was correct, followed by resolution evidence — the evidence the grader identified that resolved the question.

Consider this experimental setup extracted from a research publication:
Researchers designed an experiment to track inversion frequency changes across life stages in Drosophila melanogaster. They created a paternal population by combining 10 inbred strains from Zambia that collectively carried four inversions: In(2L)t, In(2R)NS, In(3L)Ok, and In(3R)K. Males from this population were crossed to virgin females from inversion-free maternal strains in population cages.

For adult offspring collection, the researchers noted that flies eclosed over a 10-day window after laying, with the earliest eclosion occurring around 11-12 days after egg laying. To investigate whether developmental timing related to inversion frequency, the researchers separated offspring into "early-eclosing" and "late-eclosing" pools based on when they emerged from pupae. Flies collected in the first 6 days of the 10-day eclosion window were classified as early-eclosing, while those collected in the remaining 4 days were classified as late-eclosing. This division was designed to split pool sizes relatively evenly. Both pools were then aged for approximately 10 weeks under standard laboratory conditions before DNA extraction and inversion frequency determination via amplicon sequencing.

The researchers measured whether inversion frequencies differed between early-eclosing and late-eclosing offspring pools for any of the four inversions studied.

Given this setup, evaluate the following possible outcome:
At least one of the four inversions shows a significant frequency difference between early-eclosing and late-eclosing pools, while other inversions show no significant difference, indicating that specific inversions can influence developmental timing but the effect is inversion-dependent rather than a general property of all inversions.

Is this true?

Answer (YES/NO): NO